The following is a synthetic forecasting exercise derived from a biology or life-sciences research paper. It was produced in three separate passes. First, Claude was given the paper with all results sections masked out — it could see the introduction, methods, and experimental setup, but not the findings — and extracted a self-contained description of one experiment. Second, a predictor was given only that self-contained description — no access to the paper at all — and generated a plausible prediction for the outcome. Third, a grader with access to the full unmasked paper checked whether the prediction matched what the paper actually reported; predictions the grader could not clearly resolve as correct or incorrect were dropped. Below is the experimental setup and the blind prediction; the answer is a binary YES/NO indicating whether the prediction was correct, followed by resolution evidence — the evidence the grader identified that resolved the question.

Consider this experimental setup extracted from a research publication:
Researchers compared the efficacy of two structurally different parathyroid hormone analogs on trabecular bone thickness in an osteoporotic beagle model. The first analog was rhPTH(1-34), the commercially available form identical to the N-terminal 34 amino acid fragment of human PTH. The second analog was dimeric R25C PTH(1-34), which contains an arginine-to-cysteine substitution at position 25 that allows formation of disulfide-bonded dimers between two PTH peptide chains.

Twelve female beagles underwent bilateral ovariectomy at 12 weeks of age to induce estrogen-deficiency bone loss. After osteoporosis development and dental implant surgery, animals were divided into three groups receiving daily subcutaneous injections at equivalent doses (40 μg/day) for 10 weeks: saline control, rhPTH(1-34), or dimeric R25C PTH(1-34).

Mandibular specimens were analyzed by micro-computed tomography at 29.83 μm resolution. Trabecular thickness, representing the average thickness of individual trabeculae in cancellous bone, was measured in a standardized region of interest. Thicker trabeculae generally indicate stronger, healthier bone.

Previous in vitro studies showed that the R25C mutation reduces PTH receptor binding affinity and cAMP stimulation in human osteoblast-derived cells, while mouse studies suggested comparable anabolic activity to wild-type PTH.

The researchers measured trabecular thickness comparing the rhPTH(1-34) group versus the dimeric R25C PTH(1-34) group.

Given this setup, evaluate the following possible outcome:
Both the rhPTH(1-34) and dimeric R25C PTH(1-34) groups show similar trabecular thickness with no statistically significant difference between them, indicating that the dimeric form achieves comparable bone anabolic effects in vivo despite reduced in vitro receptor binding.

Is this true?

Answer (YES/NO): YES